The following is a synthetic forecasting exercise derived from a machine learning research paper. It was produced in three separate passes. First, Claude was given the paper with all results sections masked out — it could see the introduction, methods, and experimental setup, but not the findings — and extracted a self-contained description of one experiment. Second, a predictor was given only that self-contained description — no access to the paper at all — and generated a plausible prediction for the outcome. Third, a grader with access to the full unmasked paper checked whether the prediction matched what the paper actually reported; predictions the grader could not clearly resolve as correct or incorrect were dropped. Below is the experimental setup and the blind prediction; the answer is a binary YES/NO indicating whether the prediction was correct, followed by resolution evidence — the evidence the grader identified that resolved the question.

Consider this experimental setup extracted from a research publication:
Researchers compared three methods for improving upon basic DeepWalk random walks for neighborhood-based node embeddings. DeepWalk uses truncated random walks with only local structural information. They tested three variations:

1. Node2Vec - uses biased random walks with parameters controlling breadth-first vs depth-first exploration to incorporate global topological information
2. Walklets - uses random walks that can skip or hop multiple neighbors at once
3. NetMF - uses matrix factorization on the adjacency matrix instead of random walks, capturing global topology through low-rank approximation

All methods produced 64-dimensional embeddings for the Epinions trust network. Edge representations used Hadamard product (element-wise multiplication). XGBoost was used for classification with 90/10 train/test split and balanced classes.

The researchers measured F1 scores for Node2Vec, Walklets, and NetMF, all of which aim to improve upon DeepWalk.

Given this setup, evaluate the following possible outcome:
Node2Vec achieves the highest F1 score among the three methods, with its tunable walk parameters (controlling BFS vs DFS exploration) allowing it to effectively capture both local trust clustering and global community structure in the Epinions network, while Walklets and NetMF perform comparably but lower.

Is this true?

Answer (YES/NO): NO